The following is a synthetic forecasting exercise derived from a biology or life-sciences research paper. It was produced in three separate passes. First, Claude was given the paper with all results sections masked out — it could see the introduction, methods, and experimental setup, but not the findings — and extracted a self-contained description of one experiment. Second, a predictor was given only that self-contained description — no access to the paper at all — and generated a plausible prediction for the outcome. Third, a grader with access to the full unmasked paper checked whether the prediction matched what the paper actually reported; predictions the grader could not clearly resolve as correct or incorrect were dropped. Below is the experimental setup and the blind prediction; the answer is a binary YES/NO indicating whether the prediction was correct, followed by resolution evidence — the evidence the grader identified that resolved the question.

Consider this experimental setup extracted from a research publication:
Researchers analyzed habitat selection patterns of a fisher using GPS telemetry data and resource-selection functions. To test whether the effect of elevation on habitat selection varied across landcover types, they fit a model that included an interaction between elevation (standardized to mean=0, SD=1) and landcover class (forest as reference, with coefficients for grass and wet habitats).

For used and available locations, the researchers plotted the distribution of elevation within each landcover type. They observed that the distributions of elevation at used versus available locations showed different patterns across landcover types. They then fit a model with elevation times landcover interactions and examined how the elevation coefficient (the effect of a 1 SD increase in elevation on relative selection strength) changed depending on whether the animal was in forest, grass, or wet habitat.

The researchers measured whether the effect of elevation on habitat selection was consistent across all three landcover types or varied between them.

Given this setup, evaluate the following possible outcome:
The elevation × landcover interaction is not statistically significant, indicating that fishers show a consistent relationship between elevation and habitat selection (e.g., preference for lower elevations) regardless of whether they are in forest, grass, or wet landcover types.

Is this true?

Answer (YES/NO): NO